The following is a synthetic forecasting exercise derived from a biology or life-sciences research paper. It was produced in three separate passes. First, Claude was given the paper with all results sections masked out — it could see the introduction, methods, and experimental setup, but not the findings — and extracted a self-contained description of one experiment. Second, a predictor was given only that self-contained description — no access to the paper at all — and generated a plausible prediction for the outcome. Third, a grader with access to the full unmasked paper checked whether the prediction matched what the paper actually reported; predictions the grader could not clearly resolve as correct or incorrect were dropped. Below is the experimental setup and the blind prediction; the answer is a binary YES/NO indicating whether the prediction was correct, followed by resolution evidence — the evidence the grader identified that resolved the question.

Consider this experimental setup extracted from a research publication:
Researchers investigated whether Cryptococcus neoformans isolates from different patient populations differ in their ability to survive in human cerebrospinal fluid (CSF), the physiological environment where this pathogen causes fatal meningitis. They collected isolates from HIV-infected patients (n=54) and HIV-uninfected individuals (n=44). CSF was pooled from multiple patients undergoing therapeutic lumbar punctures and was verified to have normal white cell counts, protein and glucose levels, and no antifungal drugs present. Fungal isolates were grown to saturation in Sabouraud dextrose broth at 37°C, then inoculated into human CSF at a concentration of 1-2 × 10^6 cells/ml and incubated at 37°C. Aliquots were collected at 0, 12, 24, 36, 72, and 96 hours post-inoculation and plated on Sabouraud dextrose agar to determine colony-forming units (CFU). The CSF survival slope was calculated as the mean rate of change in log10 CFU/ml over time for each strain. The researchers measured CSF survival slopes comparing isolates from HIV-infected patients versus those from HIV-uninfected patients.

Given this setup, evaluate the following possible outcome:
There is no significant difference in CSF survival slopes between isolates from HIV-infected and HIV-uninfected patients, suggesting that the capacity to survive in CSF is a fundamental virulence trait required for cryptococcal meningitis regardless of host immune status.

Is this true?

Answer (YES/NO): NO